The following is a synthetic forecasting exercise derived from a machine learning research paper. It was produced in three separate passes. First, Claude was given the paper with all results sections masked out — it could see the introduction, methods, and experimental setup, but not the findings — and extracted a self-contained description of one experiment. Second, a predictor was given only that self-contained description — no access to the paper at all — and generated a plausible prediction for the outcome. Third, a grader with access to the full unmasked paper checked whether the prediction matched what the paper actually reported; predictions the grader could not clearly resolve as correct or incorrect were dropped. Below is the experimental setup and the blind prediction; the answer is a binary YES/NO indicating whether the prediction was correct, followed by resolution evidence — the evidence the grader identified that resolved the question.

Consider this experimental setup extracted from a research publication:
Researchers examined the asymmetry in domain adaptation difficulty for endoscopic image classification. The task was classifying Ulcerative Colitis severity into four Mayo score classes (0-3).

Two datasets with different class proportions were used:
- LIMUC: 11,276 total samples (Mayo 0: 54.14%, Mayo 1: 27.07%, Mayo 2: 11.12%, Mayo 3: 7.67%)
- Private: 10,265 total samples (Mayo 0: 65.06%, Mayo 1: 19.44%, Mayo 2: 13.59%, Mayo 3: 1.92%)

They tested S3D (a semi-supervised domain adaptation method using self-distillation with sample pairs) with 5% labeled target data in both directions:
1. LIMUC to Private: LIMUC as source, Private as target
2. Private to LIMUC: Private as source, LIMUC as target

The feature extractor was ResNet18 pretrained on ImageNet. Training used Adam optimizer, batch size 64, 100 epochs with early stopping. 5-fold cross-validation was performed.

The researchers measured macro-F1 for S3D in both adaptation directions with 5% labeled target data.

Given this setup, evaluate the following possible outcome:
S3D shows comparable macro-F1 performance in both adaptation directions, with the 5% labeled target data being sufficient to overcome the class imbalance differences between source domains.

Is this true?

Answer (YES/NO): NO